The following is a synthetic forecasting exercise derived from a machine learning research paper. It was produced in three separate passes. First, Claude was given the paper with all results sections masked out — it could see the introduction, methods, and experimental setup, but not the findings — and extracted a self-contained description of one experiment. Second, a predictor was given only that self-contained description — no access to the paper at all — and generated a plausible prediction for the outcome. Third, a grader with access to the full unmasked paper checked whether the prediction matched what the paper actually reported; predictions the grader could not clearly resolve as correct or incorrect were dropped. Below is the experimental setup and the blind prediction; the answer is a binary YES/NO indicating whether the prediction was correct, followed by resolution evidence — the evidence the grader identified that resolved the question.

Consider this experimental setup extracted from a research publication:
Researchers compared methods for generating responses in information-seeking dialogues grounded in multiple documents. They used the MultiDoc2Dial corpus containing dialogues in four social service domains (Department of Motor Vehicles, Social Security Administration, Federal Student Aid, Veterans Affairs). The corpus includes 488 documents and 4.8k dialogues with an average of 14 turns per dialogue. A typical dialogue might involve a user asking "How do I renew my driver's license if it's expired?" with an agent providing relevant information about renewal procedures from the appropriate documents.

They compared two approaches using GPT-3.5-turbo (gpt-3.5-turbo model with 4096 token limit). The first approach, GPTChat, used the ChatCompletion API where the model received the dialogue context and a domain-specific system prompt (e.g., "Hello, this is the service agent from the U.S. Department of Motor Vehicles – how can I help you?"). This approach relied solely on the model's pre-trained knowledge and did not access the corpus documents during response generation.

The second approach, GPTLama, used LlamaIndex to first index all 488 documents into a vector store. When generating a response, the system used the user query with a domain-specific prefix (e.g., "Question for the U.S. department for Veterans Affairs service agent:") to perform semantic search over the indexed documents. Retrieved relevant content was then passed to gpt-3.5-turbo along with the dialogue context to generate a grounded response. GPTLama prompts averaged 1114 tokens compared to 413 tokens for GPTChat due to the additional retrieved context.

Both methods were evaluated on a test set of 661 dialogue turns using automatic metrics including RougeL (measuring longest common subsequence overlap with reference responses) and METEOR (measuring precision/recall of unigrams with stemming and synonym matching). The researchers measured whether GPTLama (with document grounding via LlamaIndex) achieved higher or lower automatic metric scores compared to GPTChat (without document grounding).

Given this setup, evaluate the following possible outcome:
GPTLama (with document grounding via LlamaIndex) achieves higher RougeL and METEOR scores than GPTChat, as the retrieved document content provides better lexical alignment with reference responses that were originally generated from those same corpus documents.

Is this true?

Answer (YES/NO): NO